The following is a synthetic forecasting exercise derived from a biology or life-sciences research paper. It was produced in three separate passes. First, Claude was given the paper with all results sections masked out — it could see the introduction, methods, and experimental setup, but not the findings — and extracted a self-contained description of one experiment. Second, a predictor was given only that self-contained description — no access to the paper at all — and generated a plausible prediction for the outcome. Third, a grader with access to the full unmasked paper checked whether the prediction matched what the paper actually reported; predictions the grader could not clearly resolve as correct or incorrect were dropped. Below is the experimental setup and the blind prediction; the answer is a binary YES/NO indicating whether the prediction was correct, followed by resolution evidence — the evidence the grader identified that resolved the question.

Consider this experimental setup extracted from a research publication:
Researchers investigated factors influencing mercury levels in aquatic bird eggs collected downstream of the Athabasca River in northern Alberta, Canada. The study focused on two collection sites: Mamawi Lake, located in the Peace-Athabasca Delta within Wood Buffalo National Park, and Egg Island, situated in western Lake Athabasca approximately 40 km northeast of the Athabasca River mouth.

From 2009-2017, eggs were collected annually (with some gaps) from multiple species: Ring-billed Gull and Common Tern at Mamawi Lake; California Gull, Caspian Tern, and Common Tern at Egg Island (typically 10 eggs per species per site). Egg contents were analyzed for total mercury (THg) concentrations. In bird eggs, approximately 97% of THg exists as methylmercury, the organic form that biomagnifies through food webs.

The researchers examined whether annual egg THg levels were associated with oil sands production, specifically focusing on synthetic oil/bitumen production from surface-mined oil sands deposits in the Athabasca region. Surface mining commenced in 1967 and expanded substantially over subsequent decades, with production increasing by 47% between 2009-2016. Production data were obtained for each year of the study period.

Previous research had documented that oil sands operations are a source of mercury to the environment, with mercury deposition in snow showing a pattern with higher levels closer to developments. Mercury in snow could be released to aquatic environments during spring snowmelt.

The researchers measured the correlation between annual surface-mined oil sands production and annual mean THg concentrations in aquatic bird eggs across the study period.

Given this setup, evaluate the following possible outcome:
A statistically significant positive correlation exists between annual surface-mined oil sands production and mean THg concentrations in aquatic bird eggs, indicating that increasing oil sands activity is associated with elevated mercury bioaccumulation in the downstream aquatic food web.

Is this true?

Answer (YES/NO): NO